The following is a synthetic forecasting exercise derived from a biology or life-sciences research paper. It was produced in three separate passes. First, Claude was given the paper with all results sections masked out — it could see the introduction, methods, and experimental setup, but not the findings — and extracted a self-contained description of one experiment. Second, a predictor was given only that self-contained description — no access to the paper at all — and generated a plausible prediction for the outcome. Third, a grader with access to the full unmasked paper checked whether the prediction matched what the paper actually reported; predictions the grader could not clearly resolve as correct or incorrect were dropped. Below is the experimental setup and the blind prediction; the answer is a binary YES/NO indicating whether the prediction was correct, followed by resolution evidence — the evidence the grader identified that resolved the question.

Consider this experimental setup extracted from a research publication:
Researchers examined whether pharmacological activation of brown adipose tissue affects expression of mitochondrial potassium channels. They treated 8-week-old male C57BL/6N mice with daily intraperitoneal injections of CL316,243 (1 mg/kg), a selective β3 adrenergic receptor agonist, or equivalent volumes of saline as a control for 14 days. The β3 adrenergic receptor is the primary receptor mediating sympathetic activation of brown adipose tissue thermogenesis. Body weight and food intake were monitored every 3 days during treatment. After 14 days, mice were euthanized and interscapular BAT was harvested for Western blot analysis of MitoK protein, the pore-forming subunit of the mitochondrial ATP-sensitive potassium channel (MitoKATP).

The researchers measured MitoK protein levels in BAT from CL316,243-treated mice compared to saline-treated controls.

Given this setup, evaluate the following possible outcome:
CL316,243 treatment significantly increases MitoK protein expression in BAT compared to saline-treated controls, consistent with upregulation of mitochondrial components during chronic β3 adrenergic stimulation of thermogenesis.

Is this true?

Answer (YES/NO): NO